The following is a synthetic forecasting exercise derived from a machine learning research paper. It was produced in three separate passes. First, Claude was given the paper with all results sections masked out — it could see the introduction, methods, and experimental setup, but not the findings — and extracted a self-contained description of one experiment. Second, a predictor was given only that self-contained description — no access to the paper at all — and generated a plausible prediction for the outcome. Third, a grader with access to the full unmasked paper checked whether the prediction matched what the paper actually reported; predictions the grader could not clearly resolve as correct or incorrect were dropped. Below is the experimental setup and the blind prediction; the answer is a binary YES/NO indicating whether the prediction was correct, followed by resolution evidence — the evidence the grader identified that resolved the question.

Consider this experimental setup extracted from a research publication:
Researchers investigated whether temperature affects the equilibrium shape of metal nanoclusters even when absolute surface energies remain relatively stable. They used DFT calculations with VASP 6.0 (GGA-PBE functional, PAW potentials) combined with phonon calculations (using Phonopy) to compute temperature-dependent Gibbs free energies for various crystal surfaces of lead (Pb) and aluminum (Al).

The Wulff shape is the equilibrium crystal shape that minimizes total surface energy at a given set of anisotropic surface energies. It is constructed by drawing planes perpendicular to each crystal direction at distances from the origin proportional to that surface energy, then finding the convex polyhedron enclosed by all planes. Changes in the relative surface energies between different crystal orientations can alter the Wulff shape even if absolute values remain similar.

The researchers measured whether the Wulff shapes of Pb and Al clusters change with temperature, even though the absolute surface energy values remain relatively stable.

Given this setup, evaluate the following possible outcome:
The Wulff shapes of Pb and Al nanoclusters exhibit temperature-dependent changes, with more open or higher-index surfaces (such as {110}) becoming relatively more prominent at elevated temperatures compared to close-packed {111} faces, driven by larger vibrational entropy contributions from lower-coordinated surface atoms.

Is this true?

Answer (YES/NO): NO